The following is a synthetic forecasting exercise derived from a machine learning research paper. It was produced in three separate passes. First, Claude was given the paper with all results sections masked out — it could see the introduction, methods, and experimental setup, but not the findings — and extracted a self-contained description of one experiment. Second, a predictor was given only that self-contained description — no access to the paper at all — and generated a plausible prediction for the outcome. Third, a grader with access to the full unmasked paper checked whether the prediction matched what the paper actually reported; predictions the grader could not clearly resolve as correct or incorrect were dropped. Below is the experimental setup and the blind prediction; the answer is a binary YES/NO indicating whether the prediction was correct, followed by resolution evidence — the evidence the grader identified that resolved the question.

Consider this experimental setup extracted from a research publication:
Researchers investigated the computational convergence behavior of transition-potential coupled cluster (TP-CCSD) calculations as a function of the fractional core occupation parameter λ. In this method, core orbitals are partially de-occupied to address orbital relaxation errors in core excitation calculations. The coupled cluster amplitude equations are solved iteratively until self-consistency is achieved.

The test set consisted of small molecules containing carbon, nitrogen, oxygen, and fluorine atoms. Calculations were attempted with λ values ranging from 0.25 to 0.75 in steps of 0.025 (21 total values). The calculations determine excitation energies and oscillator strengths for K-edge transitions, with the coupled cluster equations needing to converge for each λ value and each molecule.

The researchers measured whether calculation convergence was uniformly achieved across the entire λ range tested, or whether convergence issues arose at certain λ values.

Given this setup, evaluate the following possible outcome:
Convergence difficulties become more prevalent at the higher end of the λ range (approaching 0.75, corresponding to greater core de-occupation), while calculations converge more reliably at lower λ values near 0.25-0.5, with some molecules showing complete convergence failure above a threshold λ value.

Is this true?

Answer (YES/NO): YES